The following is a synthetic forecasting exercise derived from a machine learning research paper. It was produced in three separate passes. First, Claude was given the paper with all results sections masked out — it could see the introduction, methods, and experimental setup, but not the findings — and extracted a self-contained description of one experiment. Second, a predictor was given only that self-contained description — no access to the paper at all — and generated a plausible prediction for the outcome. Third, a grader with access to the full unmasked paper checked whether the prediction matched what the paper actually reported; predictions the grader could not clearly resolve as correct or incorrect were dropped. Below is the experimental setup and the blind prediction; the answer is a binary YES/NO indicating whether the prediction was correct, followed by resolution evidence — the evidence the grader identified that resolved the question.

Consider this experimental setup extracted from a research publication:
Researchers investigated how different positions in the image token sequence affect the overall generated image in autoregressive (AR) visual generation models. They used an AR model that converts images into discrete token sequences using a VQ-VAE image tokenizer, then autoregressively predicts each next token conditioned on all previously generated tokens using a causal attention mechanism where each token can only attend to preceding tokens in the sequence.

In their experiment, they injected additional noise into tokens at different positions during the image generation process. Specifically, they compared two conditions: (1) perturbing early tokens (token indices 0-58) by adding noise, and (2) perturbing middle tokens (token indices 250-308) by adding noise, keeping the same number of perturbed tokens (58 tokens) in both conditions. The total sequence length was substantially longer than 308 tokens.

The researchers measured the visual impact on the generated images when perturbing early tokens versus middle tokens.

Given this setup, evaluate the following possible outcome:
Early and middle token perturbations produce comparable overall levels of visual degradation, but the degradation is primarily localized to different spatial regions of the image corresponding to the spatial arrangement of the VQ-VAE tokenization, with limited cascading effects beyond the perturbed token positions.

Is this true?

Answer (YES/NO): NO